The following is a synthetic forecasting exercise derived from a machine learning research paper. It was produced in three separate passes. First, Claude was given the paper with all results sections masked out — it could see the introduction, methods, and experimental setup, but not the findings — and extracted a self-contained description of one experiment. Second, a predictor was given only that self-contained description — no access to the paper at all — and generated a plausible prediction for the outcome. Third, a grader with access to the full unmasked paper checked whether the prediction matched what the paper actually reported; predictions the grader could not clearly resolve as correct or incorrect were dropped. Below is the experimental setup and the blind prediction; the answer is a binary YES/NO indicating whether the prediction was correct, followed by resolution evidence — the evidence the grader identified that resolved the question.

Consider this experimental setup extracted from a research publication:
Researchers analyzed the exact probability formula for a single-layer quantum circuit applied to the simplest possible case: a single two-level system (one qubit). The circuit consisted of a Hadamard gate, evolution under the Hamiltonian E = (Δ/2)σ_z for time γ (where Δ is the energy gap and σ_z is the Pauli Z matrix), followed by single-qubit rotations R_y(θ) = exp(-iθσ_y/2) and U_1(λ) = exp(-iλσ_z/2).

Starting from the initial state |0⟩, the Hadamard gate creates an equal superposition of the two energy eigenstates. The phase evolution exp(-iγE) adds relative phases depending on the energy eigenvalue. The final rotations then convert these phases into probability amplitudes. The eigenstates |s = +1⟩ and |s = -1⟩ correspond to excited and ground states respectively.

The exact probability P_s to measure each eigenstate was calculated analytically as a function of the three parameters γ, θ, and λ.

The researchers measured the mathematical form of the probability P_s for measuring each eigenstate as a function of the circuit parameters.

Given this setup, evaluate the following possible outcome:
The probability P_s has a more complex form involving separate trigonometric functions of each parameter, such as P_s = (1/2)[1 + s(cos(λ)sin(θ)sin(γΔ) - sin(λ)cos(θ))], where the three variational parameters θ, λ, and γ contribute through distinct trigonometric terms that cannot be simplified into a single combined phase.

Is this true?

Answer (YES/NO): NO